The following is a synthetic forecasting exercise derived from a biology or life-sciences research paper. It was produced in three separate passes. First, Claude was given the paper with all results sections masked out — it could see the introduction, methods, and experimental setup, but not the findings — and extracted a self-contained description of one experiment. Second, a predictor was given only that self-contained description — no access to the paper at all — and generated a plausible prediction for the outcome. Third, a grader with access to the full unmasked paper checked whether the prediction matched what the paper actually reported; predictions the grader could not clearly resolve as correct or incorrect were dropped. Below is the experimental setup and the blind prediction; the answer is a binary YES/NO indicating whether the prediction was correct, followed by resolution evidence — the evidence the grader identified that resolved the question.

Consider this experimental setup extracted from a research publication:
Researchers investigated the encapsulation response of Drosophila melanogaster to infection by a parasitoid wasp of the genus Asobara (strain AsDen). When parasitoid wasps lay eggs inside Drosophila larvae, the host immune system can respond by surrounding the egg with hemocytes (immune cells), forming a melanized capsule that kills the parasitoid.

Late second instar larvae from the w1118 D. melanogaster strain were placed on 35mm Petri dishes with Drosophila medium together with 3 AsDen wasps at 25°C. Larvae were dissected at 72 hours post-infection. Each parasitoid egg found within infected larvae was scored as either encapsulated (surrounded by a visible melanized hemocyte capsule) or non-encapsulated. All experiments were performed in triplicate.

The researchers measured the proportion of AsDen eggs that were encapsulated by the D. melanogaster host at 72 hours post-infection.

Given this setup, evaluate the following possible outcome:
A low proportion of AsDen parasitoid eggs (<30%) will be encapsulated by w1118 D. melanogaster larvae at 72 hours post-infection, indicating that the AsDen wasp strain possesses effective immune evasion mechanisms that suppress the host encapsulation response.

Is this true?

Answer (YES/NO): NO